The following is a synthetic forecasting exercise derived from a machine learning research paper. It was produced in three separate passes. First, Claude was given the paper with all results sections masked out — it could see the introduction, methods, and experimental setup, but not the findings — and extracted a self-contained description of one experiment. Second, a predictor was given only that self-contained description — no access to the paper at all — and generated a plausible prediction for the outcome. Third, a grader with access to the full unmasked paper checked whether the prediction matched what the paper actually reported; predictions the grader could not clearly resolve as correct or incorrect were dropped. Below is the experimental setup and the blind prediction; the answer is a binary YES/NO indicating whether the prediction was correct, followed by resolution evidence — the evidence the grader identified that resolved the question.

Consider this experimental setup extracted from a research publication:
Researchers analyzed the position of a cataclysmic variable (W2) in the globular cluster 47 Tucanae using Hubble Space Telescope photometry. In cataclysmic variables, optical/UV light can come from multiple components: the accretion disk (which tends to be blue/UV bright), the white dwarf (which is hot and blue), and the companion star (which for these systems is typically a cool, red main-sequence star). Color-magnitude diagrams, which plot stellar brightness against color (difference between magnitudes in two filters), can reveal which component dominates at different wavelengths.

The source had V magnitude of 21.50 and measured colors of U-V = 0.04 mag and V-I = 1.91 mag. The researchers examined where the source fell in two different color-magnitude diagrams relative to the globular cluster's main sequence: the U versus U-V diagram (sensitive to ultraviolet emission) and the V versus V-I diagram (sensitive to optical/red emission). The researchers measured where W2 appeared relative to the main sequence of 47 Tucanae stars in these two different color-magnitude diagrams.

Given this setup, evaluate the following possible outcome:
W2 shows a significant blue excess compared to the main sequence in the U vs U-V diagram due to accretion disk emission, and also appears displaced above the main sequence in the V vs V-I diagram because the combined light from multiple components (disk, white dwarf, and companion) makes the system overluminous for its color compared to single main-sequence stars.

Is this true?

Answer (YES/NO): NO